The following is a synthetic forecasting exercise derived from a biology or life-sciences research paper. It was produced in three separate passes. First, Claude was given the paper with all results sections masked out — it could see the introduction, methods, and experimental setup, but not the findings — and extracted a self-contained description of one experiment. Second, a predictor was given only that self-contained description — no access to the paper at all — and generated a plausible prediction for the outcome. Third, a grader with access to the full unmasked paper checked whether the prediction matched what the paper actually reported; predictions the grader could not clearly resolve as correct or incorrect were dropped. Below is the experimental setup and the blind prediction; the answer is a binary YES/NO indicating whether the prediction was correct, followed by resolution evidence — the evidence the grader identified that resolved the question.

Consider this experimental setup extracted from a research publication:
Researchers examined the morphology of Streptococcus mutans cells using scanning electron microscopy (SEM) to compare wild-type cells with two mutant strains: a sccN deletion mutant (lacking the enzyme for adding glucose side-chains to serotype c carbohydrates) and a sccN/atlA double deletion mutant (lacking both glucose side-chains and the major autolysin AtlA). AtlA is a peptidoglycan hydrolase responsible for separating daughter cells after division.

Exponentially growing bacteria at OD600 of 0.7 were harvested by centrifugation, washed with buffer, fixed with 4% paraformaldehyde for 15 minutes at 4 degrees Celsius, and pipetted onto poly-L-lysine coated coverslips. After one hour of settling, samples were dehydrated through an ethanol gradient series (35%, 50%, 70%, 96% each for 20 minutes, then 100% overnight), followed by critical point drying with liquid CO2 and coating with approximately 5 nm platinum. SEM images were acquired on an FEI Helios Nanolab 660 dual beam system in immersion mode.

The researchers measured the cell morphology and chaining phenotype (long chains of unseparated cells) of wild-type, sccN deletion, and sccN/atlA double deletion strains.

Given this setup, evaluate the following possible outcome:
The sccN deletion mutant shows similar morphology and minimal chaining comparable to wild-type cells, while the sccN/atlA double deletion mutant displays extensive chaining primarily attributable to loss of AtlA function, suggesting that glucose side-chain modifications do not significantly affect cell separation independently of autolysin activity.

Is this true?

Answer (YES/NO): NO